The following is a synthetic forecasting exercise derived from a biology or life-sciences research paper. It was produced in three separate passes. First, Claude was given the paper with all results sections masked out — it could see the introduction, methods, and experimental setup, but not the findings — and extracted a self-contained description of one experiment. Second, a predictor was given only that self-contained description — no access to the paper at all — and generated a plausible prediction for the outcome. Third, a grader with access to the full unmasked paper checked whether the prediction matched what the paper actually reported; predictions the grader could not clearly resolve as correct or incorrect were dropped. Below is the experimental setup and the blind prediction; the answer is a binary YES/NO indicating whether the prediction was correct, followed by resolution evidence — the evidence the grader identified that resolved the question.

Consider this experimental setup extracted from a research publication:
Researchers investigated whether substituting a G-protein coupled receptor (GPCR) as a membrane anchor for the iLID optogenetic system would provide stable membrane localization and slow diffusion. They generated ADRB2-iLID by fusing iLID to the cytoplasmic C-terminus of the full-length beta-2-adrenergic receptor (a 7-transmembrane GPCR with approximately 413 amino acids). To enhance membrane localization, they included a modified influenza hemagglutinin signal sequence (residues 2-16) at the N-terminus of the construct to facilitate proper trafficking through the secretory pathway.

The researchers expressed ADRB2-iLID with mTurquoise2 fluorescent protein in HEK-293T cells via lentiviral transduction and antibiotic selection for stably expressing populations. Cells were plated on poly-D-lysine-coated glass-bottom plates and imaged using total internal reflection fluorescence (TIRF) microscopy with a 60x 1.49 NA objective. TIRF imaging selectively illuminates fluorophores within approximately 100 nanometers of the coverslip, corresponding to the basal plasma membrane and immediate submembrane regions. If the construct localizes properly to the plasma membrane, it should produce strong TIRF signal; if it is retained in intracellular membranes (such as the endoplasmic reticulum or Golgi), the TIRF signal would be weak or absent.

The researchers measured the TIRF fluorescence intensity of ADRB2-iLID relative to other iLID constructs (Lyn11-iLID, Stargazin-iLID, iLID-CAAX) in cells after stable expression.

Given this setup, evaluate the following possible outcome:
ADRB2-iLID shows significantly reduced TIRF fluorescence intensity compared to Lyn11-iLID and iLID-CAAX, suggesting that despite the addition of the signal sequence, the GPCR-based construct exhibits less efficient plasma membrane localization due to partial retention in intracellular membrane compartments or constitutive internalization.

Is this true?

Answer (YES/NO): YES